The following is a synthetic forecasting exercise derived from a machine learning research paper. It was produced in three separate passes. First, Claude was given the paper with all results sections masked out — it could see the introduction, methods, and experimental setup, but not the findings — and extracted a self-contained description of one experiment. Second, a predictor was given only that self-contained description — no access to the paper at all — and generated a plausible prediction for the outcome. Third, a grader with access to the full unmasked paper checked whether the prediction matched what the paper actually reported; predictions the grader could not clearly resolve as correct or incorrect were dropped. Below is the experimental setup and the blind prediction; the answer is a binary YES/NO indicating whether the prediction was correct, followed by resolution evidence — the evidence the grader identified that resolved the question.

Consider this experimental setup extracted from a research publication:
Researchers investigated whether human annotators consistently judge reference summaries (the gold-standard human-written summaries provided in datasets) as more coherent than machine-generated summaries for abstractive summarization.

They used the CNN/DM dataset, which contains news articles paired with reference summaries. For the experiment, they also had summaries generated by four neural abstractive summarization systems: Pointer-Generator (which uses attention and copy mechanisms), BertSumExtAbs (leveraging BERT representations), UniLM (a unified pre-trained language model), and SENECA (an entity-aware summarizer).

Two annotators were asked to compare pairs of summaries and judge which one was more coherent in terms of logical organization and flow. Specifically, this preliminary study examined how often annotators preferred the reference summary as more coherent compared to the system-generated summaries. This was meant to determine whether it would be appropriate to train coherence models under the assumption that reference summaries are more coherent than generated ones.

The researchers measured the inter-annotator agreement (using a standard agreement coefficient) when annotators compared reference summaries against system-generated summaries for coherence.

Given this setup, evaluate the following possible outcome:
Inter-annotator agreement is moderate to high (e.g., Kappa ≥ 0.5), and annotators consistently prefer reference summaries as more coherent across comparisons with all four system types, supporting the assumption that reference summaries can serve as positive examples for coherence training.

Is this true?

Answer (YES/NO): NO